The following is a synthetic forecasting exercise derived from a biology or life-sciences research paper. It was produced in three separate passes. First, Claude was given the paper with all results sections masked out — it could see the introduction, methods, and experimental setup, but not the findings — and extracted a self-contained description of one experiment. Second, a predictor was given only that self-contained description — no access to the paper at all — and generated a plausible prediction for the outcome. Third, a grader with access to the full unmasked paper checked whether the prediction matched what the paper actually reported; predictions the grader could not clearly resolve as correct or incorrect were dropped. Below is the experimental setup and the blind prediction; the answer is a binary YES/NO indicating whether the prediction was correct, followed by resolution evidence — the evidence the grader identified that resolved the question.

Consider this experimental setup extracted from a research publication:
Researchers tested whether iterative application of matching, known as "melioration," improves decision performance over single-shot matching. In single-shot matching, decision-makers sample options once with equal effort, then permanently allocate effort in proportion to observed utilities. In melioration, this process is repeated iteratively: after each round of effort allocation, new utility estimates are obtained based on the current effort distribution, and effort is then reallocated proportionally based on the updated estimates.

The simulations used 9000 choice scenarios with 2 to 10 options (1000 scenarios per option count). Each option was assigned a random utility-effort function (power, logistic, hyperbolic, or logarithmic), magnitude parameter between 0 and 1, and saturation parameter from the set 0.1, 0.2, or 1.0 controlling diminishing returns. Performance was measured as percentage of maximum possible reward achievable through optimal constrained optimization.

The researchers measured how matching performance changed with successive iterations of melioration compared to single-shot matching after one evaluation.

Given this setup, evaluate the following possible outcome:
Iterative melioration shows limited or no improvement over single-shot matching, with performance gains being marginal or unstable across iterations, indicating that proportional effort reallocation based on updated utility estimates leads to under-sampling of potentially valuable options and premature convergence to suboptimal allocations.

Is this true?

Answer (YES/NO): NO